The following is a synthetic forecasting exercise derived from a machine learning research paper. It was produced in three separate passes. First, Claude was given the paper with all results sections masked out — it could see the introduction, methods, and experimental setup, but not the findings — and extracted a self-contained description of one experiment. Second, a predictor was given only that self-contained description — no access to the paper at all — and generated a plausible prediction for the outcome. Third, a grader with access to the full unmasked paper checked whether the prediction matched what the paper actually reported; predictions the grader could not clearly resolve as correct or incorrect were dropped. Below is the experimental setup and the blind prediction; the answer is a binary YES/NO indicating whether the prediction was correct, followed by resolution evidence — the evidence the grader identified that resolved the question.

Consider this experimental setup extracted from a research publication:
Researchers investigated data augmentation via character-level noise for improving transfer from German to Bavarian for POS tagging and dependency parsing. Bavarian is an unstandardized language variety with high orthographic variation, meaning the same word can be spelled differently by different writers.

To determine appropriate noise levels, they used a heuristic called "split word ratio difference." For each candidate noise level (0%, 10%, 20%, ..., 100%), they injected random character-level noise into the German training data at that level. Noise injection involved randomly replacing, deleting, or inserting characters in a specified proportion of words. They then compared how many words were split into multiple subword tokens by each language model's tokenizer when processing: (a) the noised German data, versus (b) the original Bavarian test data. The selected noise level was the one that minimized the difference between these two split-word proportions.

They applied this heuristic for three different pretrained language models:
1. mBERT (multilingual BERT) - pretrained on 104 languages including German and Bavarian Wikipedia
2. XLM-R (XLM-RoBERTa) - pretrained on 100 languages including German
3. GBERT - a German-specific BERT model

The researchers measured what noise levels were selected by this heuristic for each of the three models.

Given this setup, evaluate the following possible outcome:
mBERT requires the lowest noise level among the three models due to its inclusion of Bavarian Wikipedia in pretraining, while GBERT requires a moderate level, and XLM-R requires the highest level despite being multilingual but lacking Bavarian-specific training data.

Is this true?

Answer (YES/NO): NO